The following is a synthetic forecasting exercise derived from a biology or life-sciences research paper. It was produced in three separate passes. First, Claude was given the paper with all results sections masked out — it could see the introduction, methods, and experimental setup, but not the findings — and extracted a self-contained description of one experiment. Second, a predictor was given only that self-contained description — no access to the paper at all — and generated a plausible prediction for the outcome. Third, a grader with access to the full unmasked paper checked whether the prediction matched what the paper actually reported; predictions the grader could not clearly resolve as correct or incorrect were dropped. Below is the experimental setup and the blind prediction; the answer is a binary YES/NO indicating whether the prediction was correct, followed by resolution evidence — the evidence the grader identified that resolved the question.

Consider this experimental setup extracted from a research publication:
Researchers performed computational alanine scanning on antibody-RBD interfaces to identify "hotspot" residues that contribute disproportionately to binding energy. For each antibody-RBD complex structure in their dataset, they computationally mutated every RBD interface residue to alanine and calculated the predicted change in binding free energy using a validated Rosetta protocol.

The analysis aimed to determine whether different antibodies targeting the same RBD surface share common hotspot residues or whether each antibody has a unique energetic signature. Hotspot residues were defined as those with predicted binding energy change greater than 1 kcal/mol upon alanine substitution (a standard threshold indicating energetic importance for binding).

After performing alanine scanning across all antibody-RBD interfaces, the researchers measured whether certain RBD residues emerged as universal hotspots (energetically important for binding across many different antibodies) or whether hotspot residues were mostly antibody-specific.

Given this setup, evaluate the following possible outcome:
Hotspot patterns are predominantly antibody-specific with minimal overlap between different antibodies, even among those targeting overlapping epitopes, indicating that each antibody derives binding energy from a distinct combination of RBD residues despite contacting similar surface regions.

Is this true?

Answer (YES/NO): NO